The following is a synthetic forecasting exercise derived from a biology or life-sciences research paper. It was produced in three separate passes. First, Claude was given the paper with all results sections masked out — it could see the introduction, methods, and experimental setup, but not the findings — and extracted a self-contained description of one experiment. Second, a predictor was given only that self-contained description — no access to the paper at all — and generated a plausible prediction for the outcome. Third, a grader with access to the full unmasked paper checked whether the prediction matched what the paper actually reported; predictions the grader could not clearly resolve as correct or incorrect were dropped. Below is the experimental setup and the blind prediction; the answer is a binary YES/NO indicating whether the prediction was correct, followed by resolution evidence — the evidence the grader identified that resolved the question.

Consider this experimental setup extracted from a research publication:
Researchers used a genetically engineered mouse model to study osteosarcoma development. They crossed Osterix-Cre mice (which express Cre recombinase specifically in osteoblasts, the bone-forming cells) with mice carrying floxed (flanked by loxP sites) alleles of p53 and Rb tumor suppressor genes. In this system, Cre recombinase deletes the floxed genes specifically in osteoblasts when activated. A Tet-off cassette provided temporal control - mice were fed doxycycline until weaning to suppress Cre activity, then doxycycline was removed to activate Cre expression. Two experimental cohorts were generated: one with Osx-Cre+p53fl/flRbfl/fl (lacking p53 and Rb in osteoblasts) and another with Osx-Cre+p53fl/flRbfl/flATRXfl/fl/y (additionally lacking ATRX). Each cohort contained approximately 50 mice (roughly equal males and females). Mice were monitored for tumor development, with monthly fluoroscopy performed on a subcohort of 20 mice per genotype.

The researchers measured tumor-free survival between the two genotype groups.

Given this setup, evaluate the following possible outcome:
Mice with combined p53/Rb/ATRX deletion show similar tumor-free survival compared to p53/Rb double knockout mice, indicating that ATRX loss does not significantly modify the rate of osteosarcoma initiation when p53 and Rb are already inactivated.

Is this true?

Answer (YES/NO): NO